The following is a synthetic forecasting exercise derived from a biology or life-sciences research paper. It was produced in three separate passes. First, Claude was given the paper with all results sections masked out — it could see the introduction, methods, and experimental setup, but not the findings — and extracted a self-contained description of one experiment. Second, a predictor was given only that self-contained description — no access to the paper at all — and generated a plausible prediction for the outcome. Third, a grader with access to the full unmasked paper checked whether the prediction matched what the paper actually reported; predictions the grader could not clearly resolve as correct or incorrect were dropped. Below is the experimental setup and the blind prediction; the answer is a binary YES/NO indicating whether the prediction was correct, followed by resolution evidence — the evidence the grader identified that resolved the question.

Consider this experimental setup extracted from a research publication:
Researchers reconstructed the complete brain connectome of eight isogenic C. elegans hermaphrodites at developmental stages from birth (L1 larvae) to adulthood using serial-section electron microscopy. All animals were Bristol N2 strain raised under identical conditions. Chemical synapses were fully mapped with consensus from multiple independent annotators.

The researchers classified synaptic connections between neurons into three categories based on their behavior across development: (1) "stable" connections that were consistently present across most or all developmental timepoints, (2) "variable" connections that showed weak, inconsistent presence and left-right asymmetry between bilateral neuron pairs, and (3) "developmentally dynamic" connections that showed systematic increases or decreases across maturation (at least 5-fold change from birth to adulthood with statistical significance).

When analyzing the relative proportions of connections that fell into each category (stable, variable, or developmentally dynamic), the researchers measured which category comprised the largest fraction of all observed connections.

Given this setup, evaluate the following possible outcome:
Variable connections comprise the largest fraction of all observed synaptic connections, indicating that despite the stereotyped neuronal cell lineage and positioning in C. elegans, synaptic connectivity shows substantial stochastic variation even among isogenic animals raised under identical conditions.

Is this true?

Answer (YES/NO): NO